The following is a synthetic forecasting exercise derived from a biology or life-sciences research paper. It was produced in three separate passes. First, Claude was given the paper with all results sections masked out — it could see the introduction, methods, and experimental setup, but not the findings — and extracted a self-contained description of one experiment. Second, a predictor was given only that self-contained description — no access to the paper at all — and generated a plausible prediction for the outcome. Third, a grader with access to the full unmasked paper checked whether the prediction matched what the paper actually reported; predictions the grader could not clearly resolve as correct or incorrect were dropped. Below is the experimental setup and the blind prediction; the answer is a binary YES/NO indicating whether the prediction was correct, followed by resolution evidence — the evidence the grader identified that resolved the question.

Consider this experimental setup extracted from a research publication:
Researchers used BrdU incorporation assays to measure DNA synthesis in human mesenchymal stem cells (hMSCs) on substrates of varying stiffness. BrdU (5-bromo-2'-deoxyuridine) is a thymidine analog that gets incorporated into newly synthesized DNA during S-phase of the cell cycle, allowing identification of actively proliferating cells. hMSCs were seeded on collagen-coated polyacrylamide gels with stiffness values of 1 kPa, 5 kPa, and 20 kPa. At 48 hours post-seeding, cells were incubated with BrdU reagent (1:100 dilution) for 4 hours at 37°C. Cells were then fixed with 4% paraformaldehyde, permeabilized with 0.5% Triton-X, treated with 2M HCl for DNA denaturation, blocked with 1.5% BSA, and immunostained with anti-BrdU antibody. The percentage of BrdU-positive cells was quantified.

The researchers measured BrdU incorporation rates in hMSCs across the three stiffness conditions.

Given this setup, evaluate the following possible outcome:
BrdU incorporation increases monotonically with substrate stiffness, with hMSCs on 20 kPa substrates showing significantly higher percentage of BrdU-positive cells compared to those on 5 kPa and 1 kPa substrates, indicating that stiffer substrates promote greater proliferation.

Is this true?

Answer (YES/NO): NO